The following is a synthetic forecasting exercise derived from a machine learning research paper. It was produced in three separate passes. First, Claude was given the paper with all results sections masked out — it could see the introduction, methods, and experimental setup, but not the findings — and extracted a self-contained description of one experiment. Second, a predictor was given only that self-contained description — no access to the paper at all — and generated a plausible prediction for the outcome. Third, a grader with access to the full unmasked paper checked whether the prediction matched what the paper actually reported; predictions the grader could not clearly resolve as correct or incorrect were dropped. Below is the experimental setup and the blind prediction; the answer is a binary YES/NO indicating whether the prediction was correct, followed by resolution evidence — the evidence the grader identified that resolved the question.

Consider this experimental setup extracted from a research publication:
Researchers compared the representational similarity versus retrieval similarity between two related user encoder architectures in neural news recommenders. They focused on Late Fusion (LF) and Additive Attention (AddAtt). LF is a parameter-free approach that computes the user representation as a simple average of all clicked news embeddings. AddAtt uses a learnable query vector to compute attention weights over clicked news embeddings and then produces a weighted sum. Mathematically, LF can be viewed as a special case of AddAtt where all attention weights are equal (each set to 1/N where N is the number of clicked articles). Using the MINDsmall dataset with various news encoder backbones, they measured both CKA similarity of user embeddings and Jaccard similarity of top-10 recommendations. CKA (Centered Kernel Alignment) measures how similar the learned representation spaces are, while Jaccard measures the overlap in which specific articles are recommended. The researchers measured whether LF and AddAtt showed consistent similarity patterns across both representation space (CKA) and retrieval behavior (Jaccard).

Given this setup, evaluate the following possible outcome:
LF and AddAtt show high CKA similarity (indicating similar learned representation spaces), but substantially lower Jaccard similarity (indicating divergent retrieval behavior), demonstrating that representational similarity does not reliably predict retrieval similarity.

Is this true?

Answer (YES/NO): NO